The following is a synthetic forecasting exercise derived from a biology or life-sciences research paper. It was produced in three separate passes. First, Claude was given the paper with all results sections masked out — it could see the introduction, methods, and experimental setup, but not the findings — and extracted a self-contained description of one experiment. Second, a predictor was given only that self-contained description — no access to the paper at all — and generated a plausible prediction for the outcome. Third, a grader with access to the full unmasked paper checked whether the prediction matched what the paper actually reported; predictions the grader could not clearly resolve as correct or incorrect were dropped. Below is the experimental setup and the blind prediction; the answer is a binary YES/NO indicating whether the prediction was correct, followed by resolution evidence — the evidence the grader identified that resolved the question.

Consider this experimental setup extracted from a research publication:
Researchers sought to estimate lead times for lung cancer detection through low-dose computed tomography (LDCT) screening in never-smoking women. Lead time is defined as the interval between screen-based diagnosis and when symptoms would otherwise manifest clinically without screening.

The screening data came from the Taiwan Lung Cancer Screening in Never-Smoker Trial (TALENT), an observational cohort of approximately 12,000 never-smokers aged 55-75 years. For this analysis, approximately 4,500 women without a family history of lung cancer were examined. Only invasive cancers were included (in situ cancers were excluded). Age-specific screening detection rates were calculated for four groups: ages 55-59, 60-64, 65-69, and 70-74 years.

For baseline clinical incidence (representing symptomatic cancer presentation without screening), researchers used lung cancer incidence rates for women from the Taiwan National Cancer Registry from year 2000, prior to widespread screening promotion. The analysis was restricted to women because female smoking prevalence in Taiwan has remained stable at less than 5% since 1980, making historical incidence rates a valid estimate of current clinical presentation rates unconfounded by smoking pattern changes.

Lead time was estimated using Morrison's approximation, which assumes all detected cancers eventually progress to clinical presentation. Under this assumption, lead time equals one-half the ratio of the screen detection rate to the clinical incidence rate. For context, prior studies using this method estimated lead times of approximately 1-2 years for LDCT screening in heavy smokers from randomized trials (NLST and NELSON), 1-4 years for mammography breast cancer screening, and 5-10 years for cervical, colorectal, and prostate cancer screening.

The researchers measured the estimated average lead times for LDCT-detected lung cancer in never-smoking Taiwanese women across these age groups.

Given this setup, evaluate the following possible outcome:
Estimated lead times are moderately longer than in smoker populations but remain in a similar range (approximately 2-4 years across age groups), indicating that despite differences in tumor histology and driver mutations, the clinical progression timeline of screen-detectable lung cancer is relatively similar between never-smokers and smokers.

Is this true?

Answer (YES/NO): NO